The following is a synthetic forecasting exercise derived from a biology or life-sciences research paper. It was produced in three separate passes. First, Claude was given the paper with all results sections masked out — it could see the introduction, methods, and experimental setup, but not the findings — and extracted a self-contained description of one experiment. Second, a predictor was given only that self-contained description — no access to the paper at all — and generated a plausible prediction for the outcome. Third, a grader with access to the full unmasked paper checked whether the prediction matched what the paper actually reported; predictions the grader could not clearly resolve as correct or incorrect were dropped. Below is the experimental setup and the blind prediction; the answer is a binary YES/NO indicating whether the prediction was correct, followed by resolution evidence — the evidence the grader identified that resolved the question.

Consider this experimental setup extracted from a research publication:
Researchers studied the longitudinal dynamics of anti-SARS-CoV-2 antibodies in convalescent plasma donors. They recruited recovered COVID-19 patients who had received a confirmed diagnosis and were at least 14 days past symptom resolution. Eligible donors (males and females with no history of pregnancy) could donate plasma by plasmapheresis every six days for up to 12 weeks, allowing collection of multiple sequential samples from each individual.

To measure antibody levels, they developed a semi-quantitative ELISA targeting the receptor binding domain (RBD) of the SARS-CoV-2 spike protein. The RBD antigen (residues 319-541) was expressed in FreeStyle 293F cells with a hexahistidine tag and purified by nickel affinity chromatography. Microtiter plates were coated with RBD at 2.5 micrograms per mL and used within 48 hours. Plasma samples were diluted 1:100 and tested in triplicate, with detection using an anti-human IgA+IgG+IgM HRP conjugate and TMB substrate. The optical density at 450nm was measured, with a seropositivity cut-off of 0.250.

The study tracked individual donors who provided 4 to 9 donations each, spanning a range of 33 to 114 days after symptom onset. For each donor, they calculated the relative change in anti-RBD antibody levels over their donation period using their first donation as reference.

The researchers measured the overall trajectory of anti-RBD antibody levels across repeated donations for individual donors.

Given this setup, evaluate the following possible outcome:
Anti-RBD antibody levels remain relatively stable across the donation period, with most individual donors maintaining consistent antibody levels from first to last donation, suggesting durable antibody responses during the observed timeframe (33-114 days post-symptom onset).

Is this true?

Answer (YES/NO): NO